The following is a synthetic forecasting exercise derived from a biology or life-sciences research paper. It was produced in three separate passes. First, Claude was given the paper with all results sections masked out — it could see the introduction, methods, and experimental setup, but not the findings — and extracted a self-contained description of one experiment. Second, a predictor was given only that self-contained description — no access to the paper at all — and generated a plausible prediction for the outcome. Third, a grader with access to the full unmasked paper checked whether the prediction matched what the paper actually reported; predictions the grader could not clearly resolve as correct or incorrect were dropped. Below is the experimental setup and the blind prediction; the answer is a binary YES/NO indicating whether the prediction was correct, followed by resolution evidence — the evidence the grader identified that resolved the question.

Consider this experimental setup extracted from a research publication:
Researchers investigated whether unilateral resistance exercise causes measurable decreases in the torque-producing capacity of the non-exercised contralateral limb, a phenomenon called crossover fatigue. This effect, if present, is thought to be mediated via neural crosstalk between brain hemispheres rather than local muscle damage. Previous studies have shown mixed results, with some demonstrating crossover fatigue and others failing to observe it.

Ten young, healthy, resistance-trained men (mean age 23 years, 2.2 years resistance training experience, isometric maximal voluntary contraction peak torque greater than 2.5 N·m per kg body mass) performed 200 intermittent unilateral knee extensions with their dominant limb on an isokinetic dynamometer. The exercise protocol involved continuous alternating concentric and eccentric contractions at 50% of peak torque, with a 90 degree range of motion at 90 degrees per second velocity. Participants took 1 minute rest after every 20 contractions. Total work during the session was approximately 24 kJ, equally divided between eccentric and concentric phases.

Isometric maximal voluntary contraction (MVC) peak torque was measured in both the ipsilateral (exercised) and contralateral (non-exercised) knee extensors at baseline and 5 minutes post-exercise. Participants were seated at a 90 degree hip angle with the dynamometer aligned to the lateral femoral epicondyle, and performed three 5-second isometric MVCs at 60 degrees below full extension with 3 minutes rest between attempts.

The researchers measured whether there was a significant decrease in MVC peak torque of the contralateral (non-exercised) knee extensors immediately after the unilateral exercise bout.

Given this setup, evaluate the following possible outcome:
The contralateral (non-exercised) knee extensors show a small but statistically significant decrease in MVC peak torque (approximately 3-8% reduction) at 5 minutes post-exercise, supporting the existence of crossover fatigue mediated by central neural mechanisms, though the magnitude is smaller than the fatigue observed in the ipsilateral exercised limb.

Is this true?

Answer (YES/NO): YES